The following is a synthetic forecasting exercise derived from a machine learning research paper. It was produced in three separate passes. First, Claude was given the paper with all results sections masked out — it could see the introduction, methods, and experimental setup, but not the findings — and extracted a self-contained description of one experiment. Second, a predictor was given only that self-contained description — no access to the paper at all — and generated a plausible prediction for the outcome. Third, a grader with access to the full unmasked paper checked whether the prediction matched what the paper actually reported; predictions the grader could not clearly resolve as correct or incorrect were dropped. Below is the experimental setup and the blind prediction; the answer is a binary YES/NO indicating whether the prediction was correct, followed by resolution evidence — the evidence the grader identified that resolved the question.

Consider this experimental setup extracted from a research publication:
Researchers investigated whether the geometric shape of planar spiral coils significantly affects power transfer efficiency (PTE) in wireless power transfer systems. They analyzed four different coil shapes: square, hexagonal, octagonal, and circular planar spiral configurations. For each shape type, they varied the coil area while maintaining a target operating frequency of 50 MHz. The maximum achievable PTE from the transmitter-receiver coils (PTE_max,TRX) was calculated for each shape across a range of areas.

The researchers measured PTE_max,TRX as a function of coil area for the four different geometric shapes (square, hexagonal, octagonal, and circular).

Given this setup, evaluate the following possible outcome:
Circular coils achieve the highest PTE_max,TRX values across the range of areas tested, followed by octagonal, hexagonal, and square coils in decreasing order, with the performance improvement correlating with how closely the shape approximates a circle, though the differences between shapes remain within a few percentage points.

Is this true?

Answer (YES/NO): NO